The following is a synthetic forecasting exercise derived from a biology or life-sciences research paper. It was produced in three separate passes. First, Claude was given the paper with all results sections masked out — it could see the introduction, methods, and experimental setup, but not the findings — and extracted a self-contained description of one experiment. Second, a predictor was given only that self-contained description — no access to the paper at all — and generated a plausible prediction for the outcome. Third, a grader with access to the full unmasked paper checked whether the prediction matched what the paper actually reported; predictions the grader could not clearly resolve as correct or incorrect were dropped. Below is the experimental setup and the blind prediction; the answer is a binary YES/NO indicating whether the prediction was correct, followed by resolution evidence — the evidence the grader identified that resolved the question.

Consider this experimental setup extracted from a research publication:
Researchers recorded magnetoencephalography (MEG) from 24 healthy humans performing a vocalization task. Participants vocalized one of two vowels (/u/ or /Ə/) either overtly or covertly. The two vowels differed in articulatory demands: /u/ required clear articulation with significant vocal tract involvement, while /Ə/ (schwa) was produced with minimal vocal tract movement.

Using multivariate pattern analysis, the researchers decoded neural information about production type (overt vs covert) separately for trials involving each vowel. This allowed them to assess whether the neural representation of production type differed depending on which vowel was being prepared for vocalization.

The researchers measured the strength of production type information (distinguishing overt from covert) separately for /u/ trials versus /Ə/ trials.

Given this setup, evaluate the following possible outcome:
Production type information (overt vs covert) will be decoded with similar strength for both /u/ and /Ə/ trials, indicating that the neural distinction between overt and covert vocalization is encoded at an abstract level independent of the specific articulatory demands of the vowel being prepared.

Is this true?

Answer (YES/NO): NO